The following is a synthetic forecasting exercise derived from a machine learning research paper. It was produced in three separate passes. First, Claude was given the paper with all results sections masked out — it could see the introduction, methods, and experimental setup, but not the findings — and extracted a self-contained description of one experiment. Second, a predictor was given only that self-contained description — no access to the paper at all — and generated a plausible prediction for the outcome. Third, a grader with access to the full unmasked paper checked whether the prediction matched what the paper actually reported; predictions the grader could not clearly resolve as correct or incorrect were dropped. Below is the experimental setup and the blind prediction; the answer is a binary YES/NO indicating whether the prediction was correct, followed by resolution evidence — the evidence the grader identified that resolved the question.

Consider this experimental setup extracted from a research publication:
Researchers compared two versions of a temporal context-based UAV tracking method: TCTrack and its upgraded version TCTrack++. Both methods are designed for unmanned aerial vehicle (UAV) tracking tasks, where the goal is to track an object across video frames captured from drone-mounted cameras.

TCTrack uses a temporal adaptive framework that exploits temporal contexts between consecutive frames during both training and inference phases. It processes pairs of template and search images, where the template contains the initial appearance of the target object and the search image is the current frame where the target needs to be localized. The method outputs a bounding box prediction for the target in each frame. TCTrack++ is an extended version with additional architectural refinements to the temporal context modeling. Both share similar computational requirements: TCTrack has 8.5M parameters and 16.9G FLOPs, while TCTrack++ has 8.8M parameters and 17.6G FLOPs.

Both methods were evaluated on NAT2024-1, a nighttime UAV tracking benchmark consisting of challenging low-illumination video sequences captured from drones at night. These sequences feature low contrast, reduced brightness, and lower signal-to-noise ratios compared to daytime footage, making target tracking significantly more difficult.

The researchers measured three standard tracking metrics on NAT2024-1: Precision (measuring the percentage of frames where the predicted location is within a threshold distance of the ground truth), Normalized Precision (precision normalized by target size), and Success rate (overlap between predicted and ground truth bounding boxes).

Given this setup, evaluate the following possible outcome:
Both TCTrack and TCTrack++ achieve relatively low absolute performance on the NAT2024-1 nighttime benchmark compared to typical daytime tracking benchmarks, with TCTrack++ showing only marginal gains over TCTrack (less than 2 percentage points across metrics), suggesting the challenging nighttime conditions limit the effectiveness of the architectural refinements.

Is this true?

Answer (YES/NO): NO